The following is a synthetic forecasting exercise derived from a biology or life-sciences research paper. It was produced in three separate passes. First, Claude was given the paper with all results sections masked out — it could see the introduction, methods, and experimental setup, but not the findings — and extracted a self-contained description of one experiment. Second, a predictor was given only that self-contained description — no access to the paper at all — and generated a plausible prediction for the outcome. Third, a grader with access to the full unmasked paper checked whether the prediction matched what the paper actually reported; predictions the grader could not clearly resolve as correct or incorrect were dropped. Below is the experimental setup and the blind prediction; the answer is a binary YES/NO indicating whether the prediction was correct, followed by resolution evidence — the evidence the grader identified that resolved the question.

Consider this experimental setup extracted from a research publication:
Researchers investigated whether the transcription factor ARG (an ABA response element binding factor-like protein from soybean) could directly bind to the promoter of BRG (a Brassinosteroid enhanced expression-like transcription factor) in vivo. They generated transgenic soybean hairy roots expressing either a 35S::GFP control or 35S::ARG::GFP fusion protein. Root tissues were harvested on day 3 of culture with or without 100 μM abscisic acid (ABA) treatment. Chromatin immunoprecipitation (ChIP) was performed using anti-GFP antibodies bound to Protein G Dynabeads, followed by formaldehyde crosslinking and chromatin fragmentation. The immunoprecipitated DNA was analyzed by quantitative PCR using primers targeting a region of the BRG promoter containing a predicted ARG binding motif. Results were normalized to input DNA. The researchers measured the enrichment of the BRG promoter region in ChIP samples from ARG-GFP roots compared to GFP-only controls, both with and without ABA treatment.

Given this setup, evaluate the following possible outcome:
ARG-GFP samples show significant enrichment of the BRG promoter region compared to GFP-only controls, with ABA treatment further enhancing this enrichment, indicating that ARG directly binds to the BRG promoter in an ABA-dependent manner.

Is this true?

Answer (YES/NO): NO